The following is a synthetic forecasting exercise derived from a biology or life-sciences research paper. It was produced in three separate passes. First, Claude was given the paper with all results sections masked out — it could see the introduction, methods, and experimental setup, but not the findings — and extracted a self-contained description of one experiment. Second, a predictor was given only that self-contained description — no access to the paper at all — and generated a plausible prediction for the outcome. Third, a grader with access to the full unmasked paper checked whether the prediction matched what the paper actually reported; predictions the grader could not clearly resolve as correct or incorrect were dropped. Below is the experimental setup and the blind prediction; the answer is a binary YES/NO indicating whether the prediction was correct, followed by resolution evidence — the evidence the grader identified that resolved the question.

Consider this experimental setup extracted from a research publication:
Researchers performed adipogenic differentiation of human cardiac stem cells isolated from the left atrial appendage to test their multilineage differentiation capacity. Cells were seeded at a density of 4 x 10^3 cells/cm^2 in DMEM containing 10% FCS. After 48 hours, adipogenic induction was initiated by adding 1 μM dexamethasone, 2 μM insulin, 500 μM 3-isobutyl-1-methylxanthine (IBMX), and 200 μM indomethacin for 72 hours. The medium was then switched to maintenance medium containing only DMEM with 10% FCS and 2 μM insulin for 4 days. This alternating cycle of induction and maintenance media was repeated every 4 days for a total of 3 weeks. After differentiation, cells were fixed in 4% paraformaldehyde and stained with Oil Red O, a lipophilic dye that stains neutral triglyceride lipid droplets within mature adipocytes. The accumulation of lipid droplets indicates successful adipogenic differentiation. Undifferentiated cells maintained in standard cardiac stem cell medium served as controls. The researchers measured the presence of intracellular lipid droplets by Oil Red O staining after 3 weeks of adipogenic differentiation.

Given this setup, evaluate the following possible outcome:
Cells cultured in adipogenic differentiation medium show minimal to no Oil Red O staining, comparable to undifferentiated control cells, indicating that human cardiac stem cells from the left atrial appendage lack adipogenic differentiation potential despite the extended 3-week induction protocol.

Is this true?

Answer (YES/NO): NO